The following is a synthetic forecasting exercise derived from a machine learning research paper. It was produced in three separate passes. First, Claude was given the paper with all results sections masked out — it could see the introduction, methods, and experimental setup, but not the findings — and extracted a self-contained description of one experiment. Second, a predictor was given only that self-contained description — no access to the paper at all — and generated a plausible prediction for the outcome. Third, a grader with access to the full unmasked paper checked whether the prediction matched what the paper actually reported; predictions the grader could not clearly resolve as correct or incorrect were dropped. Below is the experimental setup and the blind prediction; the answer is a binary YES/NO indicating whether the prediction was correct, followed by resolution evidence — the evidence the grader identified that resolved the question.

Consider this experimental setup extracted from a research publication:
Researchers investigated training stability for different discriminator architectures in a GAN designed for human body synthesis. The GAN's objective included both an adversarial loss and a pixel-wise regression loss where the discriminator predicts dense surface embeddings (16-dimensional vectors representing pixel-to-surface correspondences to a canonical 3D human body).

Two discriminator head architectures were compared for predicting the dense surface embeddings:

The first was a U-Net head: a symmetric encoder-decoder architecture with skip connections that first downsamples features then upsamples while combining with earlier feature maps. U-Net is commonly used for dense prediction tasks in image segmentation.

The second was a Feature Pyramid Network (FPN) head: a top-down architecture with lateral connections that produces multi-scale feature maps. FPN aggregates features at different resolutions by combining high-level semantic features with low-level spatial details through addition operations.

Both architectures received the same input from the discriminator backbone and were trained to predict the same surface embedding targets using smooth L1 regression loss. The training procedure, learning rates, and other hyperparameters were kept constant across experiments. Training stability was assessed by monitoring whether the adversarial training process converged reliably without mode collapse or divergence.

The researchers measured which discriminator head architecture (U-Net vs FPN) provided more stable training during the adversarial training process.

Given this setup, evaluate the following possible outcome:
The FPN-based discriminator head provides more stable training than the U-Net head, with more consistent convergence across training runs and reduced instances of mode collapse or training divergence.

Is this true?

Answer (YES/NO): YES